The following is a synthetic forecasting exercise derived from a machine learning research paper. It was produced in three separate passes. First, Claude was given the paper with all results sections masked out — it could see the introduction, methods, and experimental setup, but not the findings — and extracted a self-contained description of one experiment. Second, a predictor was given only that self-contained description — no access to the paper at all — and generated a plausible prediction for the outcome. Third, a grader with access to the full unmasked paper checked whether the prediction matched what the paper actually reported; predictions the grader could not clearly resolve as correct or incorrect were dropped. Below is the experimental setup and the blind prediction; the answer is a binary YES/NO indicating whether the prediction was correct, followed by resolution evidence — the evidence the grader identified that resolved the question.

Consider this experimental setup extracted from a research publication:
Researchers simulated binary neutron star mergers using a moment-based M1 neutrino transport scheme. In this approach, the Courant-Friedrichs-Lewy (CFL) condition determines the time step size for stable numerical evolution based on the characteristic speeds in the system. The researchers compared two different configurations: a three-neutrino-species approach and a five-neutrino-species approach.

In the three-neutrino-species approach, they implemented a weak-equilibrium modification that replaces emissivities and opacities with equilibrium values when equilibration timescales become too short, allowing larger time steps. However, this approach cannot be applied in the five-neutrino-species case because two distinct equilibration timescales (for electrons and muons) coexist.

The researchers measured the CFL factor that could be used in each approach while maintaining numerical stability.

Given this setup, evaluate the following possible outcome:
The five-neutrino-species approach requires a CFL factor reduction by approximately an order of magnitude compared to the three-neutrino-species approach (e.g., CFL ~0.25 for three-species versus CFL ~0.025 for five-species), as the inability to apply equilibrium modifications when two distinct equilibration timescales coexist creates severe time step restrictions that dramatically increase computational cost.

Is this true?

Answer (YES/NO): NO